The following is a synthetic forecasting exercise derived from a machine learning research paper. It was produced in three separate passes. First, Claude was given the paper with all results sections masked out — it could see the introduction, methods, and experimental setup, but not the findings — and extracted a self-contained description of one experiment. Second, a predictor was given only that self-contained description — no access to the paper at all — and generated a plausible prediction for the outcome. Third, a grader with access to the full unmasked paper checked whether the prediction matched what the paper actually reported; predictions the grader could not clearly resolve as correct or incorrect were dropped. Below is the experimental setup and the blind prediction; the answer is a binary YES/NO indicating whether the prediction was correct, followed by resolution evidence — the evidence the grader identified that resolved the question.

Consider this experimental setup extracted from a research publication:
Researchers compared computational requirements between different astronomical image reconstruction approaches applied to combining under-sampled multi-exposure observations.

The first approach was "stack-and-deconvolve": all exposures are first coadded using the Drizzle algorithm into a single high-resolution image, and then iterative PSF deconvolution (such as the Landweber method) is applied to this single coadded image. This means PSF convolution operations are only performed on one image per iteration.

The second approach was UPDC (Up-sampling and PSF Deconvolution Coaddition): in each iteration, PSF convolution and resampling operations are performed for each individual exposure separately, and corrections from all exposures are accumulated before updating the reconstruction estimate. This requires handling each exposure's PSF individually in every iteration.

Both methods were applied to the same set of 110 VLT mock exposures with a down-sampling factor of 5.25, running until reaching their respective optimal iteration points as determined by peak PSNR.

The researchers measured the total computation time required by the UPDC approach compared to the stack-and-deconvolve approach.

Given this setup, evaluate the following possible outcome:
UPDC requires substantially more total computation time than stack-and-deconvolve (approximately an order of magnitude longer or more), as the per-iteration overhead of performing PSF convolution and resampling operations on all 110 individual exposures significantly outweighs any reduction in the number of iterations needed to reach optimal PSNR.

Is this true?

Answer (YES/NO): YES